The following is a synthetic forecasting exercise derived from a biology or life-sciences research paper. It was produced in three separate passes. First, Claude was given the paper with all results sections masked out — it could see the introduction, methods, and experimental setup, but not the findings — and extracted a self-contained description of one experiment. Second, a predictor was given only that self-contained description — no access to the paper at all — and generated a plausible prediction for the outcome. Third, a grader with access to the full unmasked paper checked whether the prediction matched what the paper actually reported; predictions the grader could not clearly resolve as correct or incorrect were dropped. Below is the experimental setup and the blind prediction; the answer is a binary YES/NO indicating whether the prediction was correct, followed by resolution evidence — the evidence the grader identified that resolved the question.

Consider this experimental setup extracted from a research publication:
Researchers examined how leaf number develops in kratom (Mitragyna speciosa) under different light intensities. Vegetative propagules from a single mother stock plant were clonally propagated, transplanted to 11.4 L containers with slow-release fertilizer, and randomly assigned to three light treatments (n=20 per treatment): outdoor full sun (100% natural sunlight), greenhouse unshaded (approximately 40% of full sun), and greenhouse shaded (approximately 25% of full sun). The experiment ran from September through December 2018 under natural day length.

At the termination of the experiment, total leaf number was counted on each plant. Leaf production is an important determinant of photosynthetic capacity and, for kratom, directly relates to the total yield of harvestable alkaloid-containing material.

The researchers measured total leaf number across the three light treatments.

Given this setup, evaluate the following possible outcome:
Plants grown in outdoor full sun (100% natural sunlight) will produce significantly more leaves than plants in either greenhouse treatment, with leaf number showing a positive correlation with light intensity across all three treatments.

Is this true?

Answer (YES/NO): NO